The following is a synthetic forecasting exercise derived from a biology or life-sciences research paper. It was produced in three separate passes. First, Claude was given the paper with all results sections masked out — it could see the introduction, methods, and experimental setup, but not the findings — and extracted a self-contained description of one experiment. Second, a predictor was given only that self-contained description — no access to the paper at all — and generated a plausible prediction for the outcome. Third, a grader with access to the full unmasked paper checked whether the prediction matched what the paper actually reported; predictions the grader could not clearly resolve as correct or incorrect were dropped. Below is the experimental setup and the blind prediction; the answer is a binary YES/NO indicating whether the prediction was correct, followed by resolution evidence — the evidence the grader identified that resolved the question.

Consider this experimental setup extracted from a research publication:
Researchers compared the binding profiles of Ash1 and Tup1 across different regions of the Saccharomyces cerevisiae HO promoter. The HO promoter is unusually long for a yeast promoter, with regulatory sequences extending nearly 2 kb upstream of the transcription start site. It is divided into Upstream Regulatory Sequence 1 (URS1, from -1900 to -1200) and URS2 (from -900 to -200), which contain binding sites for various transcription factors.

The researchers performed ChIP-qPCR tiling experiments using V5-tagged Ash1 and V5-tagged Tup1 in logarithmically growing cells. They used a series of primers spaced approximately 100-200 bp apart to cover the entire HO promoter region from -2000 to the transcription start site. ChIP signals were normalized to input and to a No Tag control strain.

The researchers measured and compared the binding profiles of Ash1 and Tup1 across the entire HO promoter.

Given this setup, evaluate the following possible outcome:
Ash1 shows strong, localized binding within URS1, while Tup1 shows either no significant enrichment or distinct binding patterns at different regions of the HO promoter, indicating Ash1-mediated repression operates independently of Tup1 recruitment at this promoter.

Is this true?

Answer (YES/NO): NO